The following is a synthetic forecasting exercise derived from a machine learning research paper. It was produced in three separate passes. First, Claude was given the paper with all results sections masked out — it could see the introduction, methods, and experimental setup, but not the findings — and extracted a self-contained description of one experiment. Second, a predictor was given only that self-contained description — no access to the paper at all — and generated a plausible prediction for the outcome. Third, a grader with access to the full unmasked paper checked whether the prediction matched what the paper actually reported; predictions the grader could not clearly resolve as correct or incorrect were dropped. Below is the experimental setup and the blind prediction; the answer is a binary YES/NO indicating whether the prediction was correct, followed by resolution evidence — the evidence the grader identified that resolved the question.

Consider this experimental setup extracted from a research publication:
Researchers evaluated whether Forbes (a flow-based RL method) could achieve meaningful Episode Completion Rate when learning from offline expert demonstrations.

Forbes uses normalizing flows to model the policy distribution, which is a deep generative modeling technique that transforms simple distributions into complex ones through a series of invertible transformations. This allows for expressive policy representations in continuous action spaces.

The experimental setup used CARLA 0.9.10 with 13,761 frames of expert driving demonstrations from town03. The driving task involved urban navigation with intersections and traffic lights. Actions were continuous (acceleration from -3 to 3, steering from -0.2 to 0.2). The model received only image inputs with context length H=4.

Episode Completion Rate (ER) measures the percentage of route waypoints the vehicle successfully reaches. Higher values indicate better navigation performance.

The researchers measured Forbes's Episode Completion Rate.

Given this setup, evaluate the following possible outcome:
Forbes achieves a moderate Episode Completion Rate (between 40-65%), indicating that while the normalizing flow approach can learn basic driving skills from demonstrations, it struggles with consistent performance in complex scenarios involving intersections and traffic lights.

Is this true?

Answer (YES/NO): NO